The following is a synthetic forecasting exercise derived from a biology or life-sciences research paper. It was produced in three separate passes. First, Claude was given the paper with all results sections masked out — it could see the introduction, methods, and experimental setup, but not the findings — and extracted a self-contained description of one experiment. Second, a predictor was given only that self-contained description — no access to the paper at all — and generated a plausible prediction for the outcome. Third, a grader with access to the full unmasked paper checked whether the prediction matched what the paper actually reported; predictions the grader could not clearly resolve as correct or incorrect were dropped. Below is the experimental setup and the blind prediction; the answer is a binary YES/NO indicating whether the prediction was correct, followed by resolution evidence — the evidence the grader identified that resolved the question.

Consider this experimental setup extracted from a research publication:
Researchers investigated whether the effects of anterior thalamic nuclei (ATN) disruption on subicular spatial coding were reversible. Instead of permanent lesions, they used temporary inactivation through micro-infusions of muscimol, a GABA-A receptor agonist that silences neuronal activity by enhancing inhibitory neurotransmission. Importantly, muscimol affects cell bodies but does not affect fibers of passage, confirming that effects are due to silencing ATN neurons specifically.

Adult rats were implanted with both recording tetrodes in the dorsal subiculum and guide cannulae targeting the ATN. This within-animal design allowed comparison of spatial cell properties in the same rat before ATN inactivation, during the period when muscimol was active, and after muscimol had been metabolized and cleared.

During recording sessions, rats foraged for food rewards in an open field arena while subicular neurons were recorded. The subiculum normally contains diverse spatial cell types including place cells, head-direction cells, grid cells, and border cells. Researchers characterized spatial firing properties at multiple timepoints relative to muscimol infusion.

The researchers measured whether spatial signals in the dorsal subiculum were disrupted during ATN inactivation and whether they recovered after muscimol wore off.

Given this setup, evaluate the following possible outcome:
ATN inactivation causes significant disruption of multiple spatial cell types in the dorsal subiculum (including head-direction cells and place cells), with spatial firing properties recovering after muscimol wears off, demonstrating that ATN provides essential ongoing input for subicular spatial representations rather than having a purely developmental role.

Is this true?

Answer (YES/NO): YES